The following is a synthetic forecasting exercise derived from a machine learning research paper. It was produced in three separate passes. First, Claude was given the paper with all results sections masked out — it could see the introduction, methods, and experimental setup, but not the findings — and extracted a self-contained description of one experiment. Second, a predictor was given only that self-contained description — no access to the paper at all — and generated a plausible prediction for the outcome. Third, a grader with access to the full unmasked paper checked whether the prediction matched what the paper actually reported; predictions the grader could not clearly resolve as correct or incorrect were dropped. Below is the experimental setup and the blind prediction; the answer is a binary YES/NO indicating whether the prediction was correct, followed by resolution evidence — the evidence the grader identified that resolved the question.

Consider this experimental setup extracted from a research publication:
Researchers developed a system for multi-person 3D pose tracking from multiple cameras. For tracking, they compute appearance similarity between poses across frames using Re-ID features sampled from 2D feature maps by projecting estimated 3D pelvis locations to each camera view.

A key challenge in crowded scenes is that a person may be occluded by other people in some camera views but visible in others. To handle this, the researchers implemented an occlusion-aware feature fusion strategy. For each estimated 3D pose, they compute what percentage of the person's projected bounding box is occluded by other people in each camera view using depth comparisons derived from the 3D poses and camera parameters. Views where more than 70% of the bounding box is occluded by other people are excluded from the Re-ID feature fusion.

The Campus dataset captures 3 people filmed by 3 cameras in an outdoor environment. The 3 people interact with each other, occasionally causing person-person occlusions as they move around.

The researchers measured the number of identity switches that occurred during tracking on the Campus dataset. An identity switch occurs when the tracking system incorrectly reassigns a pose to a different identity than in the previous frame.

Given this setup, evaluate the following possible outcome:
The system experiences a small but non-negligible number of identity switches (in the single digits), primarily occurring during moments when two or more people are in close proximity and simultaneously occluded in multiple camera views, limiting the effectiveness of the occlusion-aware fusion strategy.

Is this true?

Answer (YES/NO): NO